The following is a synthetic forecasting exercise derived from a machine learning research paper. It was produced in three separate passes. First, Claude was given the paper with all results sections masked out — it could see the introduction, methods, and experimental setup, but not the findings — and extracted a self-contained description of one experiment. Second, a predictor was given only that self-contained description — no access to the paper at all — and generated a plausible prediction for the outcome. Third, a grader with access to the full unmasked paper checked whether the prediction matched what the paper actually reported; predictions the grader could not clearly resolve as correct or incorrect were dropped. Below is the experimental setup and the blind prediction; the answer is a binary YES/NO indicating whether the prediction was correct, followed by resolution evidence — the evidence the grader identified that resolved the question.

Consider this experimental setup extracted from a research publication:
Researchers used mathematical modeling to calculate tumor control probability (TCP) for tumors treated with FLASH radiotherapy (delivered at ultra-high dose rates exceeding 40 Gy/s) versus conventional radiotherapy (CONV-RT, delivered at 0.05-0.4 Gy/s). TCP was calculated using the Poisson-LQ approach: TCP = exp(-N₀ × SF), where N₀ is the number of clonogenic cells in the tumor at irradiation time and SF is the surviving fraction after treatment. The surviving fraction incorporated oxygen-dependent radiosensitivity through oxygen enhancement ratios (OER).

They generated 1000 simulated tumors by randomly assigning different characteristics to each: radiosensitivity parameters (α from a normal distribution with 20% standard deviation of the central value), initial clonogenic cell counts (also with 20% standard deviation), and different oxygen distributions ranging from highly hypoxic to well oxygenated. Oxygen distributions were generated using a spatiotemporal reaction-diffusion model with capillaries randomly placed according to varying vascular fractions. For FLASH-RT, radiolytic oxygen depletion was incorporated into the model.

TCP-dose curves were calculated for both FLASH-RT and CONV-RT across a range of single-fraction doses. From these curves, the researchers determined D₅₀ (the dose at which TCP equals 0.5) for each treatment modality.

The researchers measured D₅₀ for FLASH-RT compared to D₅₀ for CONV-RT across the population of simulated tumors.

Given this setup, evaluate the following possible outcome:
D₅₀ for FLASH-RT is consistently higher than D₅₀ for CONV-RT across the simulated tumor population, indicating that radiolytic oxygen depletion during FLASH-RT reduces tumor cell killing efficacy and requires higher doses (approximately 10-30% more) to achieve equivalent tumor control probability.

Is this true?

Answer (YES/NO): NO